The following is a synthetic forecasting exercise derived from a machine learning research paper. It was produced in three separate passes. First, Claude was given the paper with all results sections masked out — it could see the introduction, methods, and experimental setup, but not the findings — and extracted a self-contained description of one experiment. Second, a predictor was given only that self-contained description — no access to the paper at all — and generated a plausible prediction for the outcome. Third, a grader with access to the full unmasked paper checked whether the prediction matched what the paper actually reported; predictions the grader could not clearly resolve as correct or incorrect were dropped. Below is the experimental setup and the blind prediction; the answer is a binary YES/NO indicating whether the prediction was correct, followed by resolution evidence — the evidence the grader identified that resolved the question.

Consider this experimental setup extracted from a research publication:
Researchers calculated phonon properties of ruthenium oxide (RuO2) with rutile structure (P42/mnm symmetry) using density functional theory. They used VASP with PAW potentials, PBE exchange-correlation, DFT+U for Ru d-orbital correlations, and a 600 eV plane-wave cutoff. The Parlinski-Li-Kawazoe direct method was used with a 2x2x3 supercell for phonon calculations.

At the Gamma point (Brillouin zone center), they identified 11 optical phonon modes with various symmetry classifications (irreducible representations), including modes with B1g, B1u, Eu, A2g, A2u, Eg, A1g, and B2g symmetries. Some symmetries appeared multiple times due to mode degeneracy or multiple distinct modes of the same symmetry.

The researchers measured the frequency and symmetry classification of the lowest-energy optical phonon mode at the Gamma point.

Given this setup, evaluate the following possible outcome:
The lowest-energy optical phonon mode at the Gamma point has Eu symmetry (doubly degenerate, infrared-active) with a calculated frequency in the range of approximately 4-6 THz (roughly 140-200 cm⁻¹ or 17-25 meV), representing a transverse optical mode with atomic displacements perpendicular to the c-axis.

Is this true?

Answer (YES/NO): NO